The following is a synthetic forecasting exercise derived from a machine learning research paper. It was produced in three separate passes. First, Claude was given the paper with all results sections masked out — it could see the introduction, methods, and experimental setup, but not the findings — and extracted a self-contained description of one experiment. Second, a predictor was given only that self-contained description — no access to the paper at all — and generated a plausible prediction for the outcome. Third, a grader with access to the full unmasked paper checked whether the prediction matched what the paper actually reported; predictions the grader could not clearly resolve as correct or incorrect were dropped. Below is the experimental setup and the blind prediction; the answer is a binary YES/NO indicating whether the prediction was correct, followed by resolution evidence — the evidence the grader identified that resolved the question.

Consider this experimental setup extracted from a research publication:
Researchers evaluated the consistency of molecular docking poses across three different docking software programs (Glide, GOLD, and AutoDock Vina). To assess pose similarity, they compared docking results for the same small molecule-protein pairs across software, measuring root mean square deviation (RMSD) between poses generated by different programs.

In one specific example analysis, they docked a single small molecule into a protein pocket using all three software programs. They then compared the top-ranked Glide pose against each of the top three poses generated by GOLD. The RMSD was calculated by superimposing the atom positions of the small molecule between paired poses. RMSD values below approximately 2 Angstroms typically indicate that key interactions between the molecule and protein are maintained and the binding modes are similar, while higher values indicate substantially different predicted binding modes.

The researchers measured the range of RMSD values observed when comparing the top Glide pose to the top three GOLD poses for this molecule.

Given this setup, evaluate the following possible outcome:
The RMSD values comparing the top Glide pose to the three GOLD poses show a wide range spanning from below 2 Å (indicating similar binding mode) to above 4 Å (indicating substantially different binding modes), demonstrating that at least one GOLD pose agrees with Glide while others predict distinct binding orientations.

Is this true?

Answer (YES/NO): YES